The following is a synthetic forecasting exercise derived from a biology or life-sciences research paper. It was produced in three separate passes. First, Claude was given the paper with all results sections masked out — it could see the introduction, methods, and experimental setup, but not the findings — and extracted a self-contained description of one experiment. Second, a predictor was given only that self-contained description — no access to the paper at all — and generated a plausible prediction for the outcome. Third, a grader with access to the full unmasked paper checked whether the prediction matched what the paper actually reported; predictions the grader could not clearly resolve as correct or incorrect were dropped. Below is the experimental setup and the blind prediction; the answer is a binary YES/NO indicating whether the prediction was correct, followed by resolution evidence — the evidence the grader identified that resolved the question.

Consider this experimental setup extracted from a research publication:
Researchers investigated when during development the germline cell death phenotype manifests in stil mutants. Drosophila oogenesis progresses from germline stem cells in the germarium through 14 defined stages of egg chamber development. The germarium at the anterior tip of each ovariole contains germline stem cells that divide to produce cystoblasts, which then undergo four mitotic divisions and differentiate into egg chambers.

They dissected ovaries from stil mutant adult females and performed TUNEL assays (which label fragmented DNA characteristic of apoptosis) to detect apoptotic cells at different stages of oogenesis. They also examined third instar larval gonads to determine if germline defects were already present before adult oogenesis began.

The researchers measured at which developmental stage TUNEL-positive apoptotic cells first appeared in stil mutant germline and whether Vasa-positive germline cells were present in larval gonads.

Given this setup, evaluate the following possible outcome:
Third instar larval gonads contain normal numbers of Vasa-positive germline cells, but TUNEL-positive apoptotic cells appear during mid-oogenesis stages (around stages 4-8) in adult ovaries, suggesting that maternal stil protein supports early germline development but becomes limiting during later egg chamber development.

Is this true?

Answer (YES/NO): NO